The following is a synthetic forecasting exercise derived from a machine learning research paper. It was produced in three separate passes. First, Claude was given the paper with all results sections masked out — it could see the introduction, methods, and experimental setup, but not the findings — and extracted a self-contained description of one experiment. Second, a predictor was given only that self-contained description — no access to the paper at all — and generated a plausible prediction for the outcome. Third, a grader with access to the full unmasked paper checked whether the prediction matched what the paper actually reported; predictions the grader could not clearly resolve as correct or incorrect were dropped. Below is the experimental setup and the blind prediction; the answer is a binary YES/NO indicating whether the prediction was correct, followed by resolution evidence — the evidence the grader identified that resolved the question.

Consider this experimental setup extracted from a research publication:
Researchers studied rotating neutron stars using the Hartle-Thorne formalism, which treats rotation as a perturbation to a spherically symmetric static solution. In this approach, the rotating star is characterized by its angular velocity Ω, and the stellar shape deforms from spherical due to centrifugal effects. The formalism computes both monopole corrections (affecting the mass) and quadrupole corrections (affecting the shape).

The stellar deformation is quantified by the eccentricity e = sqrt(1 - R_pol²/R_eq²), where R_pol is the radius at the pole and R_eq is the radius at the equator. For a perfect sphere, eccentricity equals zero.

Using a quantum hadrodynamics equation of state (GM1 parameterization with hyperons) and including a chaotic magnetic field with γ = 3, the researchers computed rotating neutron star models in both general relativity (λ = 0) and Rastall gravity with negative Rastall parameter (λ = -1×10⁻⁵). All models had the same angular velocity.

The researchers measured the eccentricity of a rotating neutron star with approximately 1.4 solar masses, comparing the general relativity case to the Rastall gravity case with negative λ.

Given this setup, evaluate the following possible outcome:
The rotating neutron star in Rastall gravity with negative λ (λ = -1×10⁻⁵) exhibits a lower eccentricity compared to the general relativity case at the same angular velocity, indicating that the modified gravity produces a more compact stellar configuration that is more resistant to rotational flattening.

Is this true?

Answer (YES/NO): NO